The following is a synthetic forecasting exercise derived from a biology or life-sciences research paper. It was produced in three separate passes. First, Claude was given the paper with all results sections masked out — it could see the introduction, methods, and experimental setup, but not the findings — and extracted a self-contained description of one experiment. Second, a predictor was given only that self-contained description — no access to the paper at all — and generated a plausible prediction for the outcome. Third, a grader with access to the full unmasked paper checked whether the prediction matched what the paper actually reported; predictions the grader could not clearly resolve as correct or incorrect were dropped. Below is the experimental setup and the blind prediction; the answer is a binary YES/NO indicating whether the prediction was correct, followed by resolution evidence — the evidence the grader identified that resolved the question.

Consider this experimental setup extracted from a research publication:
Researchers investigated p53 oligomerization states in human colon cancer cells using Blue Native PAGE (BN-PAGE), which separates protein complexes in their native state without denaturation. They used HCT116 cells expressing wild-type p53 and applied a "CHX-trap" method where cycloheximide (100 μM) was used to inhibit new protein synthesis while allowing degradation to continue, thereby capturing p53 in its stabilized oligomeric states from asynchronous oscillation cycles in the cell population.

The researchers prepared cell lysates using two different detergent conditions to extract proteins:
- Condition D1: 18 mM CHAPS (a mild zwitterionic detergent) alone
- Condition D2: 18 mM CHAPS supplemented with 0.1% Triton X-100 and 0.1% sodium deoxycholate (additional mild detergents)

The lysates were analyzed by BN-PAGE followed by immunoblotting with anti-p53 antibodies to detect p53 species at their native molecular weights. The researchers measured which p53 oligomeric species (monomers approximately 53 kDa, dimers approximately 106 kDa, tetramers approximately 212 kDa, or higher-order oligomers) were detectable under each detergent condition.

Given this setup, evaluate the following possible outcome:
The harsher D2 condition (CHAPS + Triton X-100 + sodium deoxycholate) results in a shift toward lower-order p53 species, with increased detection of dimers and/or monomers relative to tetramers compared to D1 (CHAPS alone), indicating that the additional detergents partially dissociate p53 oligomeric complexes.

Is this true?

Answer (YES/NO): NO